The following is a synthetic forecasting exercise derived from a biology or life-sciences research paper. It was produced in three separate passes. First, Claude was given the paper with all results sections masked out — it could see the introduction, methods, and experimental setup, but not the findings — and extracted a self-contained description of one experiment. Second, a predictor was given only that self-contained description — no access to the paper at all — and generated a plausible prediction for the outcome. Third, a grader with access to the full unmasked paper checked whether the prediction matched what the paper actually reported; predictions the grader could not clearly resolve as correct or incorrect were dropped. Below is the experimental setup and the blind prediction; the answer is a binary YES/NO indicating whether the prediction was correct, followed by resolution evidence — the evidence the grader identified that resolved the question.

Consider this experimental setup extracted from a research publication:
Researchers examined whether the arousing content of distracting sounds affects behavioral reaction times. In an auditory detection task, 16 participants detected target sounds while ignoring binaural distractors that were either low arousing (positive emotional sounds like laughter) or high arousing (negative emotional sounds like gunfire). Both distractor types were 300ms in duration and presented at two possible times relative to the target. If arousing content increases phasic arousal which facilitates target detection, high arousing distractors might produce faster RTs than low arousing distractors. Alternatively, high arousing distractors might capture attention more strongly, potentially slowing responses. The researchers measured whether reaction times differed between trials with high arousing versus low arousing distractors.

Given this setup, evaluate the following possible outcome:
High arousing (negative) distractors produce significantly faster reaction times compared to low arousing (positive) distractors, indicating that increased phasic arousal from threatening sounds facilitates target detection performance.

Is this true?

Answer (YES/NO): NO